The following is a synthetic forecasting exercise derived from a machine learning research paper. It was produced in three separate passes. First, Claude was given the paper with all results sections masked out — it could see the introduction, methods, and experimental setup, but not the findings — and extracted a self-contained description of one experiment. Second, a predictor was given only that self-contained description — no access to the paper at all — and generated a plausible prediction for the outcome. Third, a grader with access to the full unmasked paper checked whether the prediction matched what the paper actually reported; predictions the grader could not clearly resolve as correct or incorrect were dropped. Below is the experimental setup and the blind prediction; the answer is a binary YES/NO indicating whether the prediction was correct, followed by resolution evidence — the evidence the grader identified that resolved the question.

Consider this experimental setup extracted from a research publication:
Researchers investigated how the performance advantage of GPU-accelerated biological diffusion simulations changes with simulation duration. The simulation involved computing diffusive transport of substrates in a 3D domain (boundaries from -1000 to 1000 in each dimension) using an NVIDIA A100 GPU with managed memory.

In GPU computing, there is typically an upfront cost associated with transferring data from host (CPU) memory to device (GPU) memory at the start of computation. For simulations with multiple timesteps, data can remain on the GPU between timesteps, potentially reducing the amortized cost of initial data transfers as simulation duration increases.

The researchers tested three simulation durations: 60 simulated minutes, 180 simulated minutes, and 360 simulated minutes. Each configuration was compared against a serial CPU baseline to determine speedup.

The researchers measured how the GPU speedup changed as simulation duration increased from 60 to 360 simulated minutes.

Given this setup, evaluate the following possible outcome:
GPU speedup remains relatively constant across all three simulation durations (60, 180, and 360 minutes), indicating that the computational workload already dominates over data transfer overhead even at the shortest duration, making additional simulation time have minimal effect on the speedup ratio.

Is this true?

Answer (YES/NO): NO